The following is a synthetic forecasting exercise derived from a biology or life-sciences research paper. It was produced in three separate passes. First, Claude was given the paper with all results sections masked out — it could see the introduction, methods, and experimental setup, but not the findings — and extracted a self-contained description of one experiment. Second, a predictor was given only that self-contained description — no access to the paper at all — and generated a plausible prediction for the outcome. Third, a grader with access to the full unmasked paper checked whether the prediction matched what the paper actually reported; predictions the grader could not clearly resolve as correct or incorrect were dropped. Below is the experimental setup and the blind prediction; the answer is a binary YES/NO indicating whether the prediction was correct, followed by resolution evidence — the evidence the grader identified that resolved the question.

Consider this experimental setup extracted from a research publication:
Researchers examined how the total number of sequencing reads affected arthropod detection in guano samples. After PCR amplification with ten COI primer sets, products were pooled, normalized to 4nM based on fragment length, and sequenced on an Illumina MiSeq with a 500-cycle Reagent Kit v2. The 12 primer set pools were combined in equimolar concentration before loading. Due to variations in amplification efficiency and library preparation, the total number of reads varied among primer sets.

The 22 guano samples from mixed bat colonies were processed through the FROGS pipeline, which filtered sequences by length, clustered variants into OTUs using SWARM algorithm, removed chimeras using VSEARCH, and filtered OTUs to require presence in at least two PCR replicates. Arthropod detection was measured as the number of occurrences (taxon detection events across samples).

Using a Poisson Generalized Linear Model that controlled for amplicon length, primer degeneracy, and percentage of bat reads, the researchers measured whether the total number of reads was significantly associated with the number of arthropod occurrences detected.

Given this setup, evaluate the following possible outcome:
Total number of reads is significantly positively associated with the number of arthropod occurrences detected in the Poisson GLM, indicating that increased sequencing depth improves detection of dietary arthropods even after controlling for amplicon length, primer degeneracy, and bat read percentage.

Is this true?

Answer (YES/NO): YES